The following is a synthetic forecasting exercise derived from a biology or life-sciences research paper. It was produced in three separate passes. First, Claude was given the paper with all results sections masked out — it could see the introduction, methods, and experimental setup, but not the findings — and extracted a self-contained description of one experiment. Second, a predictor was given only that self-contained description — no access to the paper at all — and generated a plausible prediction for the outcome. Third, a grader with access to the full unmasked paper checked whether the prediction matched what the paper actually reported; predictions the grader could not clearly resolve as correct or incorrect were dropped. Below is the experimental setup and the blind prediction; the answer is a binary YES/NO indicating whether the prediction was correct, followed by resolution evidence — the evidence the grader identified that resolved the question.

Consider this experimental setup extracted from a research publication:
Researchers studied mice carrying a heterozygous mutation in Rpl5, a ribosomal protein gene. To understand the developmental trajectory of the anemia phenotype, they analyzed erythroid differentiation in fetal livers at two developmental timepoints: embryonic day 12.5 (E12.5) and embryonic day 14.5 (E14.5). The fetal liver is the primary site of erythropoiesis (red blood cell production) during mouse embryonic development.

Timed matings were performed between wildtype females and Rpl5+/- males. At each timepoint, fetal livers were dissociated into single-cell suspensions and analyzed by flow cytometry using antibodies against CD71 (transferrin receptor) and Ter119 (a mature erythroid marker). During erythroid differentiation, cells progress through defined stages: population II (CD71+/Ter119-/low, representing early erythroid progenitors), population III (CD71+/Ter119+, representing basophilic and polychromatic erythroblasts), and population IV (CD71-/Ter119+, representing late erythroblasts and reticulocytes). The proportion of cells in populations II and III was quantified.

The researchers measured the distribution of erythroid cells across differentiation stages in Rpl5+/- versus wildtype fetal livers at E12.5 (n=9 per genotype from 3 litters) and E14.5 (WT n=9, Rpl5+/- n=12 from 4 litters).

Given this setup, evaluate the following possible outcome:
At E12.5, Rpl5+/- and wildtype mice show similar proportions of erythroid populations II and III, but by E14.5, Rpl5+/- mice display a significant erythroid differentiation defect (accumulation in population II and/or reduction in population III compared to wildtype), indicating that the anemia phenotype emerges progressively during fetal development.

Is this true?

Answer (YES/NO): NO